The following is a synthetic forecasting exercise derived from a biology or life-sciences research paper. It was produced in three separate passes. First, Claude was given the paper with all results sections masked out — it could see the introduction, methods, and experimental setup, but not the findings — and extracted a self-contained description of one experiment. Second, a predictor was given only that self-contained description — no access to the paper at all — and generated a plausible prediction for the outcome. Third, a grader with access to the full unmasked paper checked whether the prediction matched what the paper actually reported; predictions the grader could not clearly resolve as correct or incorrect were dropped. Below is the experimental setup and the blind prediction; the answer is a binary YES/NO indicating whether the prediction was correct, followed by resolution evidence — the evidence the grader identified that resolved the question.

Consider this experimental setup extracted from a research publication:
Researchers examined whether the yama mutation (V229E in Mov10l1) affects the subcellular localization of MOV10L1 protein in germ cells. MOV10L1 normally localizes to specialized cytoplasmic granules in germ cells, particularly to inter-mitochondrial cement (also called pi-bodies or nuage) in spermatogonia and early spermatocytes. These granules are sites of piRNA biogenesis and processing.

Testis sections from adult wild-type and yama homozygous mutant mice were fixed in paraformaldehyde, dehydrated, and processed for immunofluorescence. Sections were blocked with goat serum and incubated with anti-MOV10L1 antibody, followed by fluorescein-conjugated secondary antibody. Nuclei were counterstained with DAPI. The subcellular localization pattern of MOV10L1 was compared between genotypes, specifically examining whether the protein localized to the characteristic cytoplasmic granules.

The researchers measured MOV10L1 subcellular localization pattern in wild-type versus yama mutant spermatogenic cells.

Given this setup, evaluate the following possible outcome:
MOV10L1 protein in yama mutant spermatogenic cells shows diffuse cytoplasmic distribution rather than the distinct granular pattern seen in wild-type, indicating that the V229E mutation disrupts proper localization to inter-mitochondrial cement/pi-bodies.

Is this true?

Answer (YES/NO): YES